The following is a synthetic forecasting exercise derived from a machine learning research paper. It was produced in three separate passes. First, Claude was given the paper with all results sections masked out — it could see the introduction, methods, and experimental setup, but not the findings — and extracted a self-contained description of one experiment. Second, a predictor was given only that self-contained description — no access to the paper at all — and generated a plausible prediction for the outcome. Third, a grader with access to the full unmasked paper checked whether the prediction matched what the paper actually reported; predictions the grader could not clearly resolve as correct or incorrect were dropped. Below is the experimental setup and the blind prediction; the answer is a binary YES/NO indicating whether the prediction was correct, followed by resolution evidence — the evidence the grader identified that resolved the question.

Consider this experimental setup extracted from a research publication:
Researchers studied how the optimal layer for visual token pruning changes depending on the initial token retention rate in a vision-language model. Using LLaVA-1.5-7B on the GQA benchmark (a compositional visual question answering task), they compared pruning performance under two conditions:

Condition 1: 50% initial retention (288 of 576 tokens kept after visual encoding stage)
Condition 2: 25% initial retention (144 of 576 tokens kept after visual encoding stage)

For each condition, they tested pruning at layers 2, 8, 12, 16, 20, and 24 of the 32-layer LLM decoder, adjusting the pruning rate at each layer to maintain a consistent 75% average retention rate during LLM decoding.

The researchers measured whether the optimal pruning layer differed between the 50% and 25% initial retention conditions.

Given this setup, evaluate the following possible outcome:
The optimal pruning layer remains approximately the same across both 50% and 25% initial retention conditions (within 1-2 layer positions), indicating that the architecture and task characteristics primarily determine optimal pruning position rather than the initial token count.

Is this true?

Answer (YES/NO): YES